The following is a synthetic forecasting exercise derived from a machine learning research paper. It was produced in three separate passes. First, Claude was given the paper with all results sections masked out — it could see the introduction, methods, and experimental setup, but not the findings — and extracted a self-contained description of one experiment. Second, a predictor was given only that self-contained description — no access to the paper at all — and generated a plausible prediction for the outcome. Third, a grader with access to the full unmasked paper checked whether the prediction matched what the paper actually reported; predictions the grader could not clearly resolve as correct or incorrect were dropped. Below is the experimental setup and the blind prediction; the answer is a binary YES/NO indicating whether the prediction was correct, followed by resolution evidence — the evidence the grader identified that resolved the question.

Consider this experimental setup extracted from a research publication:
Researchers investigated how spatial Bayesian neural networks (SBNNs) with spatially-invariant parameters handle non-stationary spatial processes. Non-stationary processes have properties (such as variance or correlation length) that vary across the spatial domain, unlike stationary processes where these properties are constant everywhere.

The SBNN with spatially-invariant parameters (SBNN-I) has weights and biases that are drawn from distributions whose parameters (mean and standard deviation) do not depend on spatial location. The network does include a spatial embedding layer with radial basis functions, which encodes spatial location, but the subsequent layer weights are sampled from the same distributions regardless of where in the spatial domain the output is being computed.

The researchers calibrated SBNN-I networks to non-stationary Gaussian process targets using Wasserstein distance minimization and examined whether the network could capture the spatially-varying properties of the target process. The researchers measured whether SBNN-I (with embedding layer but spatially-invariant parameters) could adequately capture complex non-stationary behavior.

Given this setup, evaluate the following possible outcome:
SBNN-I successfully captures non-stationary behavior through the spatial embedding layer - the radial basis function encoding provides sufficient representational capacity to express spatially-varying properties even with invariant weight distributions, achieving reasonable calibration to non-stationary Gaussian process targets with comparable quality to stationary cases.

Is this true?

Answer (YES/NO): NO